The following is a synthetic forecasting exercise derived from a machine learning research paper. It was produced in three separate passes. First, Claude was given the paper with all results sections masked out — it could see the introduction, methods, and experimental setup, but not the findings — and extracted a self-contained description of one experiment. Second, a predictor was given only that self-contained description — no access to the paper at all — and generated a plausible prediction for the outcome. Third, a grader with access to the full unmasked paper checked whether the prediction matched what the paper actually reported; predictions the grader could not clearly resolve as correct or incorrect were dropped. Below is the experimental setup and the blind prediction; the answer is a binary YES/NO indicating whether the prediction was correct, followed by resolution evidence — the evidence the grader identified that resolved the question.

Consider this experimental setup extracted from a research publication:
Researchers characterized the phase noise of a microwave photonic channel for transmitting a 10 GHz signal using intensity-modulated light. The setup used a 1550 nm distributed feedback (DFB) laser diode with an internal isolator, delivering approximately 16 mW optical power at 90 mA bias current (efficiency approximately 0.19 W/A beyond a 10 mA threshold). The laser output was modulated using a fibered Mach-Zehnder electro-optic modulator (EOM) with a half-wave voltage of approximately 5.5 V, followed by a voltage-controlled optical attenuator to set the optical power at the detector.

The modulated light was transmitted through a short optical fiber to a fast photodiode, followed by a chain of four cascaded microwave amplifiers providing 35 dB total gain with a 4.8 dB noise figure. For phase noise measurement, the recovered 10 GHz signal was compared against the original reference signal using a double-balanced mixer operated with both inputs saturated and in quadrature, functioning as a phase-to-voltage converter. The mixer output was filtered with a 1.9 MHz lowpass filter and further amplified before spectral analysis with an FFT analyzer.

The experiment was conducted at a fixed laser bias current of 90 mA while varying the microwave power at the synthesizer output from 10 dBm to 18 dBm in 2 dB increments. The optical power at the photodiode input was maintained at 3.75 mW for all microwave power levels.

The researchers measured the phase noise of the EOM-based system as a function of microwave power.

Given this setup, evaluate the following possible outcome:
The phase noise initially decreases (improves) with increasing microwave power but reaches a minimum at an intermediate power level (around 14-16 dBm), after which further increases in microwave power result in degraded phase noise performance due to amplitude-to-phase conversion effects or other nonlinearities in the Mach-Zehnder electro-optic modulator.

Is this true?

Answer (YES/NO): NO